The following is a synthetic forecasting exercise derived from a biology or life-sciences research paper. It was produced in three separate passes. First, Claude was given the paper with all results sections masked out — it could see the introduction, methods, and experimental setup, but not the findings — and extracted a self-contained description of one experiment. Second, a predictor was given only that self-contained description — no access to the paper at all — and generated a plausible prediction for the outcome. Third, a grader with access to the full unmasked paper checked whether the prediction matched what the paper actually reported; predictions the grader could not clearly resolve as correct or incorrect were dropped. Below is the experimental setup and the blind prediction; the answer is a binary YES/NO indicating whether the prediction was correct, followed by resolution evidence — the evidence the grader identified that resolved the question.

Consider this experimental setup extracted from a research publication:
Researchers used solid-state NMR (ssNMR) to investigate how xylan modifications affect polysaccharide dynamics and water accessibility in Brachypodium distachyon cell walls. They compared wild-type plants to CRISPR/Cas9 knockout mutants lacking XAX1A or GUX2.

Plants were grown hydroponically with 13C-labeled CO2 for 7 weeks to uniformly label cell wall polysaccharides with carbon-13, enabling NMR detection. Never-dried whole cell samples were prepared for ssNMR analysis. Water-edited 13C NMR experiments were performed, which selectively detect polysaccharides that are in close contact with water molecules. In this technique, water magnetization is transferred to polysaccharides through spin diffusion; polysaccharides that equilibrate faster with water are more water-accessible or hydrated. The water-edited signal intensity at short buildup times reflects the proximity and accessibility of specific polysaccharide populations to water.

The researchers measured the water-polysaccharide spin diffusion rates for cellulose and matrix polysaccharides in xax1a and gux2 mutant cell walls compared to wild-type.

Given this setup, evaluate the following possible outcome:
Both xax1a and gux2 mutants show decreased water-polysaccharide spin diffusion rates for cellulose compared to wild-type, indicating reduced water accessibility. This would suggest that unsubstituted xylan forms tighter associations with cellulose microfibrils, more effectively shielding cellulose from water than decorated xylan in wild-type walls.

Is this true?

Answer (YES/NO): NO